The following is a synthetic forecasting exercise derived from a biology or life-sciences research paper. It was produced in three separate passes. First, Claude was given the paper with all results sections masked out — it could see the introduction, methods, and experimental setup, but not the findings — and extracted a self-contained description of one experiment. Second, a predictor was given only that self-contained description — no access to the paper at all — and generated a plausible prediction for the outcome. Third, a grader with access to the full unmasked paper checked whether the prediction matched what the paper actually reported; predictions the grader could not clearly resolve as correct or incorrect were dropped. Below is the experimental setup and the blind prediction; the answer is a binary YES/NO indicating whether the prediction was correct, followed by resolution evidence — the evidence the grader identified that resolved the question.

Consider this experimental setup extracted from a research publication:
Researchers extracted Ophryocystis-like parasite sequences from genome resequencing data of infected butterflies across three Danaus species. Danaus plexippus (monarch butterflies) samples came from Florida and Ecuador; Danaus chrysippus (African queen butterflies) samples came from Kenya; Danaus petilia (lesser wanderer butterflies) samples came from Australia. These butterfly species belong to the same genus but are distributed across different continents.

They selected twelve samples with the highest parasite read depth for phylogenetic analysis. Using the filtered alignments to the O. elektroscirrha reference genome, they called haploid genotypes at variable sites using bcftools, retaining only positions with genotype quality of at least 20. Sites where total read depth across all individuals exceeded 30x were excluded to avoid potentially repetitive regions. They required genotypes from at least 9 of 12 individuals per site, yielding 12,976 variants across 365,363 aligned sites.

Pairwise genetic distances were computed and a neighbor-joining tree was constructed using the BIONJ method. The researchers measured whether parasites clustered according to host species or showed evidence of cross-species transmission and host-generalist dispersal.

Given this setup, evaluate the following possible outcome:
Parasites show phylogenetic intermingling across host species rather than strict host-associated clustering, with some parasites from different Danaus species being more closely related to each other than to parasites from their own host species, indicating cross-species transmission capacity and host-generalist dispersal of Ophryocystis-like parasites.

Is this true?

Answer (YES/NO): NO